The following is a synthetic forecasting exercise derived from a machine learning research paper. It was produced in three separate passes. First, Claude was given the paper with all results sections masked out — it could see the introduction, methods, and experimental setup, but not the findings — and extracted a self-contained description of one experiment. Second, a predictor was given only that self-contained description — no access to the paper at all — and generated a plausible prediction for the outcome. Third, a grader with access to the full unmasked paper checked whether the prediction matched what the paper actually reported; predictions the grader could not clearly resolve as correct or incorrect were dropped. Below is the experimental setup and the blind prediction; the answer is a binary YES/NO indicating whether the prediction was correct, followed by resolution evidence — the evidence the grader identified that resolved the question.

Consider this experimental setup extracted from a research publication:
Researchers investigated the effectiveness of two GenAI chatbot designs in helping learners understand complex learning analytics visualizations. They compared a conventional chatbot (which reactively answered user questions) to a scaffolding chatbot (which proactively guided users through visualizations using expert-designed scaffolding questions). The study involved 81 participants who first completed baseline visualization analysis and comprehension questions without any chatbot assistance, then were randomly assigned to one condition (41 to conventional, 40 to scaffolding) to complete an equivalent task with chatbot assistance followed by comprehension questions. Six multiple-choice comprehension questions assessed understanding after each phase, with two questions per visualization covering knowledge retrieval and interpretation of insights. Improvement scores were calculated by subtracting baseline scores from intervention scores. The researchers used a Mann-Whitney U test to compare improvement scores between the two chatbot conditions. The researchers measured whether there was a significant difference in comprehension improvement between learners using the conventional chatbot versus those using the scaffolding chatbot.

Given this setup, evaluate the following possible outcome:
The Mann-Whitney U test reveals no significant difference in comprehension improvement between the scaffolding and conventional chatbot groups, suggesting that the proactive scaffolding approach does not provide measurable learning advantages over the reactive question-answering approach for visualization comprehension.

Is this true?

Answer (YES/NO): YES